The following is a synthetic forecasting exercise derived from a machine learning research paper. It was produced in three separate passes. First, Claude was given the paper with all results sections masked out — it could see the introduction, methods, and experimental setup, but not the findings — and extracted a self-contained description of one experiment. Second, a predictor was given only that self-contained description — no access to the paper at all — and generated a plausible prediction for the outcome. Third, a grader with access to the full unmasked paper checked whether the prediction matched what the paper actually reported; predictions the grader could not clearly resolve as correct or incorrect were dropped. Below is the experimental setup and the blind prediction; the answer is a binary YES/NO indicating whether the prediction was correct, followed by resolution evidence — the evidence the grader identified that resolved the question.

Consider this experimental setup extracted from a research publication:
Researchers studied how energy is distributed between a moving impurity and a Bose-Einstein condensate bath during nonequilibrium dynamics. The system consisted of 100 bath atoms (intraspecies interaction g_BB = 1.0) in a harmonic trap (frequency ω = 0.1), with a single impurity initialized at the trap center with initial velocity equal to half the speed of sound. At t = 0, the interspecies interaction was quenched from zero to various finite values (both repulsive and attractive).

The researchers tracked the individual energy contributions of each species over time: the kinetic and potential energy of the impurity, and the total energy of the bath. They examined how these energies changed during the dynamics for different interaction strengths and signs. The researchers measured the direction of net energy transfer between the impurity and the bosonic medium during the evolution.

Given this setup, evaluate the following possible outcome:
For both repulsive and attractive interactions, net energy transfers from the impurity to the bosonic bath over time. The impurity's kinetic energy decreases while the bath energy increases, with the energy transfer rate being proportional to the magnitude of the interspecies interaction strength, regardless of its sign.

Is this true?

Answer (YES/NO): NO